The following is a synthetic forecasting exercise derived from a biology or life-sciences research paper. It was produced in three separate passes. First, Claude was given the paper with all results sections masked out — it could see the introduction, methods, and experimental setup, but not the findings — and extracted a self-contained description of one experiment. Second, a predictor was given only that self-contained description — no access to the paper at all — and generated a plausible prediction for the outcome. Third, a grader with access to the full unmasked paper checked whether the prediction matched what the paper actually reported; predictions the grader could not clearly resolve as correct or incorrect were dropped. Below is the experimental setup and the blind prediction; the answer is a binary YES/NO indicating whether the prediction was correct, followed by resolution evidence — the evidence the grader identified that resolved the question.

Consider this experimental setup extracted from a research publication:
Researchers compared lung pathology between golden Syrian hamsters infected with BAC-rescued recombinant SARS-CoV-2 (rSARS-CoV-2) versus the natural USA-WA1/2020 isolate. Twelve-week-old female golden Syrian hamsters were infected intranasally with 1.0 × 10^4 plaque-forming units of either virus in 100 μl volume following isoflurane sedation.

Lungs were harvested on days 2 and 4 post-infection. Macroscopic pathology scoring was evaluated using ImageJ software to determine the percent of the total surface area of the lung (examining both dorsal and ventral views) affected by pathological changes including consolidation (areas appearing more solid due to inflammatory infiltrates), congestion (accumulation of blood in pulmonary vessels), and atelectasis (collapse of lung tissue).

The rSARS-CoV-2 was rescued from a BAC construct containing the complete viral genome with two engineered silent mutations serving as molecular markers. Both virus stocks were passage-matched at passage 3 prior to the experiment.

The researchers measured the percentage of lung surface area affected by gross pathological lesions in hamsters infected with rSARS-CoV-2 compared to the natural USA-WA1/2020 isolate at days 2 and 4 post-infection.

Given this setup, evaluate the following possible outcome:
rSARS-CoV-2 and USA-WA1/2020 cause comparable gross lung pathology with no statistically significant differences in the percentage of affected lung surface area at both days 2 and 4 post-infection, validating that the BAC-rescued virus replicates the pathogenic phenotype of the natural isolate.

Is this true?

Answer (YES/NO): YES